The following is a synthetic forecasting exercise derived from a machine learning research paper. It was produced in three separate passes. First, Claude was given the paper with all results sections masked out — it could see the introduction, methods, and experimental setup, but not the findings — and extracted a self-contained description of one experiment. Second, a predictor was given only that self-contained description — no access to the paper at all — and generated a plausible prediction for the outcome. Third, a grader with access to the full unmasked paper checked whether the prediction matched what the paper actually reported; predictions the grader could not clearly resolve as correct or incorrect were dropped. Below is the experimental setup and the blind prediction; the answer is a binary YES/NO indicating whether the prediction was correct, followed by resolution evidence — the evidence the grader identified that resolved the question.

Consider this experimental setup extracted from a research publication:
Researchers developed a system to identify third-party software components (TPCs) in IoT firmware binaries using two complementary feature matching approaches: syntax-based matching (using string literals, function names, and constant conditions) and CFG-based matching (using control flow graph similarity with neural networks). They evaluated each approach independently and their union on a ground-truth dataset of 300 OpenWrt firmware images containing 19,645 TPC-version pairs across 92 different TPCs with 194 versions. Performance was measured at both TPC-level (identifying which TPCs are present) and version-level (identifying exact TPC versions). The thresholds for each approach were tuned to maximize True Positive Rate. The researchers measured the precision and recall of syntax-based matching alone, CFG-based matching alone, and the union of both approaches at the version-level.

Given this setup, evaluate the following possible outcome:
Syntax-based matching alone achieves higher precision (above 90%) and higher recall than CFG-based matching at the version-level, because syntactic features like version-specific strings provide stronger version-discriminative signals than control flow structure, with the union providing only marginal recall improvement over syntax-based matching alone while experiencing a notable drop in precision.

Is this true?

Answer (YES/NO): NO